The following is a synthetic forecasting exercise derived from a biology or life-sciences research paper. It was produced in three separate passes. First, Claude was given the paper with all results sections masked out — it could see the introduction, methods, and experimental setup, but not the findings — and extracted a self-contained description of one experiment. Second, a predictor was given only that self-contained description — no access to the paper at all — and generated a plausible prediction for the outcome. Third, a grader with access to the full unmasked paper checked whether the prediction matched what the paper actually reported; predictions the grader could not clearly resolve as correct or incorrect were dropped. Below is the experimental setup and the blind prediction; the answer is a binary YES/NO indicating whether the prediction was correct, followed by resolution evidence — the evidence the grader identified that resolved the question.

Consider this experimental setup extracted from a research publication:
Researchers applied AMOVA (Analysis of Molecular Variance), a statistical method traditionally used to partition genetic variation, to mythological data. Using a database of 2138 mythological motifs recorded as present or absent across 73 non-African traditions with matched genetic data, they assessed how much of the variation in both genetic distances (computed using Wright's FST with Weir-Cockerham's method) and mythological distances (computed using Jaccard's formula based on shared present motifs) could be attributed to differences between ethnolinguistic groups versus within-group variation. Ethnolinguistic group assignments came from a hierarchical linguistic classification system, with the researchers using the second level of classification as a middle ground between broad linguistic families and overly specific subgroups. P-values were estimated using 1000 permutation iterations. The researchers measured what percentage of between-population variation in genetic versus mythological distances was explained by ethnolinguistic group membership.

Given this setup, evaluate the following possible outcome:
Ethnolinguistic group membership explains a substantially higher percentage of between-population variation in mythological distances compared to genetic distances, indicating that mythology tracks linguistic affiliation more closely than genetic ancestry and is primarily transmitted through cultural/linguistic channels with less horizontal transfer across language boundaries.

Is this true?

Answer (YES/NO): NO